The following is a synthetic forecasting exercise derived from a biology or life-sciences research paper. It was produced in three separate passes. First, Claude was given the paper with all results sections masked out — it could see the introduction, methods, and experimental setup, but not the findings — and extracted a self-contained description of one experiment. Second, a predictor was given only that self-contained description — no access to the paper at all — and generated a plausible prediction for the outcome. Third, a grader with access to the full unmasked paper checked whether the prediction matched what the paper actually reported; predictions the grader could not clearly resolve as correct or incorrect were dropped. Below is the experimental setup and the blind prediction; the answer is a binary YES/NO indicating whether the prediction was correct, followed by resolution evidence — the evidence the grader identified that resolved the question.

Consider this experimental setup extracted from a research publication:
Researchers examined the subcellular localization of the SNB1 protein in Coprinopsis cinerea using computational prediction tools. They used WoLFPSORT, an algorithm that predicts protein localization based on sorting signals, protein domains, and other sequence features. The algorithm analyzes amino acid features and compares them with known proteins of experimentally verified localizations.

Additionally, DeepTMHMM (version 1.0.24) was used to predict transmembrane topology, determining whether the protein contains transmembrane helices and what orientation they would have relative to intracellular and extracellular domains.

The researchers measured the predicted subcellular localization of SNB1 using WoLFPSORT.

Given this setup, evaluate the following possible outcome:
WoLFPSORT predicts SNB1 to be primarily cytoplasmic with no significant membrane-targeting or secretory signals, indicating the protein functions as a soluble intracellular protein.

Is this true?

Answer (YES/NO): NO